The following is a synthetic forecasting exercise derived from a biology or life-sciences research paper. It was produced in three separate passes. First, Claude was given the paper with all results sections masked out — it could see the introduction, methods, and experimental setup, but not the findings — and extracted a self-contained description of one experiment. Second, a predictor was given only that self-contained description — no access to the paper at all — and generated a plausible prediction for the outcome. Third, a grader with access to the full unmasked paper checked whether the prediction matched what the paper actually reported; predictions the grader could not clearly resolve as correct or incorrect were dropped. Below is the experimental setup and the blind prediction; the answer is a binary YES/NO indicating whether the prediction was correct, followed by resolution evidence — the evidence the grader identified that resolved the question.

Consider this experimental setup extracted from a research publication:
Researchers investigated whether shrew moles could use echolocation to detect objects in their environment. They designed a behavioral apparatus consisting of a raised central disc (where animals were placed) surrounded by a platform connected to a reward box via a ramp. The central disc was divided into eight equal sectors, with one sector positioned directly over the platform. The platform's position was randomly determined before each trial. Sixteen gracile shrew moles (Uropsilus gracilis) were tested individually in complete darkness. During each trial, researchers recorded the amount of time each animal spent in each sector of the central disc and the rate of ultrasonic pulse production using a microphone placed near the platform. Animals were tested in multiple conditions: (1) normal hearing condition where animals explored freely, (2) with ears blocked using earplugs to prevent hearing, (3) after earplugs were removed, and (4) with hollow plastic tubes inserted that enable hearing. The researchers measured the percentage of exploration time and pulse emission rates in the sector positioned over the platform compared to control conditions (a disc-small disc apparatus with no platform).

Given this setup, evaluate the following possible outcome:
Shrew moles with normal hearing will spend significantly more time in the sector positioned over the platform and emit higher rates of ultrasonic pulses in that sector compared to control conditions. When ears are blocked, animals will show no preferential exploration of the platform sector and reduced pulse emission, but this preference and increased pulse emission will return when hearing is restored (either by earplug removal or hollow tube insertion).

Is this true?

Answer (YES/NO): YES